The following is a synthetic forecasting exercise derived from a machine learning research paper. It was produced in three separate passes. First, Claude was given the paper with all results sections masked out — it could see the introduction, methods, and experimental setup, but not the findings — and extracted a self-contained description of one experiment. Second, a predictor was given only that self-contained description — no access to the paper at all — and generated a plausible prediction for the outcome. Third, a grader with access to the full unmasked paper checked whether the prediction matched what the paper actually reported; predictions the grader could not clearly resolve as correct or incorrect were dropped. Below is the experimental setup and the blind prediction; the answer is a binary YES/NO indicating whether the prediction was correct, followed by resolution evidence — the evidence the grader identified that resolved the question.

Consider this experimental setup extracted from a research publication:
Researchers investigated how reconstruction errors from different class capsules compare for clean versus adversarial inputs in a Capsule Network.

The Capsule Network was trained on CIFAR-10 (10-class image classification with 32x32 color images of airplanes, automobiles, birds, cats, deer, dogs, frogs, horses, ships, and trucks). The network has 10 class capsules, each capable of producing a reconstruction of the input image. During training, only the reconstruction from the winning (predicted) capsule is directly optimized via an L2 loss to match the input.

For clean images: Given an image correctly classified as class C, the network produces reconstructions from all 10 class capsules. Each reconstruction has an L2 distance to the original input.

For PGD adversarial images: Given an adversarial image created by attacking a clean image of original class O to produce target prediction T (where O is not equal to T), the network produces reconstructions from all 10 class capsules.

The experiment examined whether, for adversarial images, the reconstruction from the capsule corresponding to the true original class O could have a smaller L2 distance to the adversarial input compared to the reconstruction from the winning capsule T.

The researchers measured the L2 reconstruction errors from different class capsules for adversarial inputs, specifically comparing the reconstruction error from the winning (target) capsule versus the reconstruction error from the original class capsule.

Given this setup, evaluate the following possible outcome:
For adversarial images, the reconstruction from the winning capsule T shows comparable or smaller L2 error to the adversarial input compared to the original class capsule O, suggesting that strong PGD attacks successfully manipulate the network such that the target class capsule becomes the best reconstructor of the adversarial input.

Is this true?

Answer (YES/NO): NO